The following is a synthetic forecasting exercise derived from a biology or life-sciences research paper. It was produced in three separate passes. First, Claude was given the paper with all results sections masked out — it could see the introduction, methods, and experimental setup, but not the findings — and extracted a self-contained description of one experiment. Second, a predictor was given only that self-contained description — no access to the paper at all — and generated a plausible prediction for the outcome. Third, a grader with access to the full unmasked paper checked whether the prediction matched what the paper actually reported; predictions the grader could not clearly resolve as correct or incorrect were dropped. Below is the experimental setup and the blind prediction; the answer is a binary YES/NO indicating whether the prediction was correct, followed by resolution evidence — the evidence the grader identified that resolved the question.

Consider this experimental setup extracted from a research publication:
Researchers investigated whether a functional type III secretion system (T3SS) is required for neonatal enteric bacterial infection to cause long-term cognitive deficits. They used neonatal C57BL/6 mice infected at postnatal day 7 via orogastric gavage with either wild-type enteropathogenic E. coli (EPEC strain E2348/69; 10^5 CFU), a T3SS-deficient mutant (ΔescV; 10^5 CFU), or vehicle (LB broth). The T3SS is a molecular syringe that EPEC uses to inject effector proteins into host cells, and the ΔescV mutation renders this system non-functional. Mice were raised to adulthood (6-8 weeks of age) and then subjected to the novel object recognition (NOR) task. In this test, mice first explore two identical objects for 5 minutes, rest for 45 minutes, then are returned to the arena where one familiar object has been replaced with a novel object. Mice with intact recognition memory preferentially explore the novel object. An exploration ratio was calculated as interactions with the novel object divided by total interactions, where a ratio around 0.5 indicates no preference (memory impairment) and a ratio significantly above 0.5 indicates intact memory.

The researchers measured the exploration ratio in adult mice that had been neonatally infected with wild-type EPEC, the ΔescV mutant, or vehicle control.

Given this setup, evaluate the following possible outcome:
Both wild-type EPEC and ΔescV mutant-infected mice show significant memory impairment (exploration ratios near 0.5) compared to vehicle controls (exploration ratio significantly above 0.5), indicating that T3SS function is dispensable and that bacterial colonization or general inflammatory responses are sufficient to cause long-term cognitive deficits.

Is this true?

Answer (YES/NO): NO